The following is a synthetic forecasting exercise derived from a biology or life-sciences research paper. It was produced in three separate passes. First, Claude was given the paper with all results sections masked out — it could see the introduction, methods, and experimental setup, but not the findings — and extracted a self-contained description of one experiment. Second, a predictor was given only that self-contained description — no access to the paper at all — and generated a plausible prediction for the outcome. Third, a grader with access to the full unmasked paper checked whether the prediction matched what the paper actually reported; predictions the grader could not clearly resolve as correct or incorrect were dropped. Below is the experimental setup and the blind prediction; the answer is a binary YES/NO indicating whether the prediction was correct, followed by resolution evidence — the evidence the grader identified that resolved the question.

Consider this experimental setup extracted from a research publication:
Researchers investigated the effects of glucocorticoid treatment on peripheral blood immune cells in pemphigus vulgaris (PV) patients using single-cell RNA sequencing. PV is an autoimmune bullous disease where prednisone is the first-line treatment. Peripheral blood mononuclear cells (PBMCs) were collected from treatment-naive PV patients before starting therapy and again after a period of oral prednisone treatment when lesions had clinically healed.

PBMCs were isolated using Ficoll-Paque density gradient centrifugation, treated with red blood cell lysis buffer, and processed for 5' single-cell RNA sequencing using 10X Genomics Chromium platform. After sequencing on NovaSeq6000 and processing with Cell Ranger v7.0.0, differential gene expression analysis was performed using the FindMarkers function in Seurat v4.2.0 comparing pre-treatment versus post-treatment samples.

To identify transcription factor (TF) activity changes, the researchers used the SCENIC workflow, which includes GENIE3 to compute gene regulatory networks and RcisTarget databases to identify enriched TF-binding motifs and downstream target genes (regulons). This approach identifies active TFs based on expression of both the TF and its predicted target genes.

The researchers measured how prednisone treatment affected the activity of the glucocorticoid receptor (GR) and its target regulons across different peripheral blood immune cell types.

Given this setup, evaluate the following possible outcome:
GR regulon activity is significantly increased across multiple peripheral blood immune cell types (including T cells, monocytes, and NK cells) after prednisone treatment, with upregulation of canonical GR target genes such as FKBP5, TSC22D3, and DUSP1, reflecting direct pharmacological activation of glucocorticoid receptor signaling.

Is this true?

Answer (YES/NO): NO